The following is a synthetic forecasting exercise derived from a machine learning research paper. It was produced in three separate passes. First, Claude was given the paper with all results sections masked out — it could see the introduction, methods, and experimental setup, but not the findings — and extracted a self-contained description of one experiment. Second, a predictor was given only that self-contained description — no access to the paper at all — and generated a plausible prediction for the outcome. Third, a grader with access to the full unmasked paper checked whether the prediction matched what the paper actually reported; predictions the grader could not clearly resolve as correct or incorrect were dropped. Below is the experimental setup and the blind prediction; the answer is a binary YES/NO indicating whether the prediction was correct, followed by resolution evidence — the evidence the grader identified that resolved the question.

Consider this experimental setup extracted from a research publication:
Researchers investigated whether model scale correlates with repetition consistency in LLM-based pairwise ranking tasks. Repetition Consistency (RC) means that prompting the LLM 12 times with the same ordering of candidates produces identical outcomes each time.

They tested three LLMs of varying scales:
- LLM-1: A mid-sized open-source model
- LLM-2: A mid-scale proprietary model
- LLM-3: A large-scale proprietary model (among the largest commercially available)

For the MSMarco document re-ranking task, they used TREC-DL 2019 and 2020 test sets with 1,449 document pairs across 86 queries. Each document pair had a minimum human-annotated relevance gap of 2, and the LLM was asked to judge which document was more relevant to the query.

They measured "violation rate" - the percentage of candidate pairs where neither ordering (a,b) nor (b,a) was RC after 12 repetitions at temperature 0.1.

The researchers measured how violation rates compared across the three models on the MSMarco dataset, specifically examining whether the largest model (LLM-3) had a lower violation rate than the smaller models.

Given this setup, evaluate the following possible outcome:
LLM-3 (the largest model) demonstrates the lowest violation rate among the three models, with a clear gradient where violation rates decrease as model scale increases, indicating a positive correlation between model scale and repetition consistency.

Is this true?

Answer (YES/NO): NO